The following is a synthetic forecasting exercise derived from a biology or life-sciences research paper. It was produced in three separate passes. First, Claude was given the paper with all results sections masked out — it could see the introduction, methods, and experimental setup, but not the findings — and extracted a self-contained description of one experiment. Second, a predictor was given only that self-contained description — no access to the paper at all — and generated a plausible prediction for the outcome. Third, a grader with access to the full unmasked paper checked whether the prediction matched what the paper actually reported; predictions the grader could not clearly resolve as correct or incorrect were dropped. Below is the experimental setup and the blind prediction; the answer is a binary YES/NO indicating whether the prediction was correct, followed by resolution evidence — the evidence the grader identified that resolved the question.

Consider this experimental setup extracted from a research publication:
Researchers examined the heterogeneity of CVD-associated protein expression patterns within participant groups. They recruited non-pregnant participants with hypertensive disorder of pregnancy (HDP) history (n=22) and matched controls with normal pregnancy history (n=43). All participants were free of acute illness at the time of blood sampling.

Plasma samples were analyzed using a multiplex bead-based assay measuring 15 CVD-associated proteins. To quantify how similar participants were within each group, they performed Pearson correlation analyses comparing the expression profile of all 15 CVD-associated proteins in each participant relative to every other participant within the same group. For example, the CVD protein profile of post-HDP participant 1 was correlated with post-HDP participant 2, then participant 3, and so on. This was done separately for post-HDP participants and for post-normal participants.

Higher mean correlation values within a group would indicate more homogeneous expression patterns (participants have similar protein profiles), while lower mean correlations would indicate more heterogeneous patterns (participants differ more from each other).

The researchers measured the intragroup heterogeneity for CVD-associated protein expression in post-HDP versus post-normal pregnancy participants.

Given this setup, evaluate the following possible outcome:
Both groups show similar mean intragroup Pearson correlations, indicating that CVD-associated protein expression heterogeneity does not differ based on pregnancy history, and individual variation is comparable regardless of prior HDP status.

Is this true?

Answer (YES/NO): NO